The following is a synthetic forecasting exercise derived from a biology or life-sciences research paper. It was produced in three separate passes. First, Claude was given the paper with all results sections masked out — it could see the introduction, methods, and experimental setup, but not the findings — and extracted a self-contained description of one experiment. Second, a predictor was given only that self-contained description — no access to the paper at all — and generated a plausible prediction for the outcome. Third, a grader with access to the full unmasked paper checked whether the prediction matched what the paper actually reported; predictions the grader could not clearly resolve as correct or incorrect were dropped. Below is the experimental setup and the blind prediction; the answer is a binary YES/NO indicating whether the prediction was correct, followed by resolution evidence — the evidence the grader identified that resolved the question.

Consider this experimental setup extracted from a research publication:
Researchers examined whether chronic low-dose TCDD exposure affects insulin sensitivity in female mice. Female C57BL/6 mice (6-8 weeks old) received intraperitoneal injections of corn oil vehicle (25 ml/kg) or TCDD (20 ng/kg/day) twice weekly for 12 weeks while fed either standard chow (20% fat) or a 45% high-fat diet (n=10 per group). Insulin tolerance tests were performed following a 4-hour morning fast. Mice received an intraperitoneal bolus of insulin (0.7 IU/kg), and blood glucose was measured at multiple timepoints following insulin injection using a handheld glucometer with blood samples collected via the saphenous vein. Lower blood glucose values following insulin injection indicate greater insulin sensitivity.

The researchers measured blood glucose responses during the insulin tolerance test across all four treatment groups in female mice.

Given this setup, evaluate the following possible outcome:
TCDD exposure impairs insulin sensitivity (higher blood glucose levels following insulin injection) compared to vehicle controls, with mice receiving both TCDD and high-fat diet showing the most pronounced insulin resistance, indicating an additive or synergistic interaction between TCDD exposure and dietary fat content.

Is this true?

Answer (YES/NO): NO